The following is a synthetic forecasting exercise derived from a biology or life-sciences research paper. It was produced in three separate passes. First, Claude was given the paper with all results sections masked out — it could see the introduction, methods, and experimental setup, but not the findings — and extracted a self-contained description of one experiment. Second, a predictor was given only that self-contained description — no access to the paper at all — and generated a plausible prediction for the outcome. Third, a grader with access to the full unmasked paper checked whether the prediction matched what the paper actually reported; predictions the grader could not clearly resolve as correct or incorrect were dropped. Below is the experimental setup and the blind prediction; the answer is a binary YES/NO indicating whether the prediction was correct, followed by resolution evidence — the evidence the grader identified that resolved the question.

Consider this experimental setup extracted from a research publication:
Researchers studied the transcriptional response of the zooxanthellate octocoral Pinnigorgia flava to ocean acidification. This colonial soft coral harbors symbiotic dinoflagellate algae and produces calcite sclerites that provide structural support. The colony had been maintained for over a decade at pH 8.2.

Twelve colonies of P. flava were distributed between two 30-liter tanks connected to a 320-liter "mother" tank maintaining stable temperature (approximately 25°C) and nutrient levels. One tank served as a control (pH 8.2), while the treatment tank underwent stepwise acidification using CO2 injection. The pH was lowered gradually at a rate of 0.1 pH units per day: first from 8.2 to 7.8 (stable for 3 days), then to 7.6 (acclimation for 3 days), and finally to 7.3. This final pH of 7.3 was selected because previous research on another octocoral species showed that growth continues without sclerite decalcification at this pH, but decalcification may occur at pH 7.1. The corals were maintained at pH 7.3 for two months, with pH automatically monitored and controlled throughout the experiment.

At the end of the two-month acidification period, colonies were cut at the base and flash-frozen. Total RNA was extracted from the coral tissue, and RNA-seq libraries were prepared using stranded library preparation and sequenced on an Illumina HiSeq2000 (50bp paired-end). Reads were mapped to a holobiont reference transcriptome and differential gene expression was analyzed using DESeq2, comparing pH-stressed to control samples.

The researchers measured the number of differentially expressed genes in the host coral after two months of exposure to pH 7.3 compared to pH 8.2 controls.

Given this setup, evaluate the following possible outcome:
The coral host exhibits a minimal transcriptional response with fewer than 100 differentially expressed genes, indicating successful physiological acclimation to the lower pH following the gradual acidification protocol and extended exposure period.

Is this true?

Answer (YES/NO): YES